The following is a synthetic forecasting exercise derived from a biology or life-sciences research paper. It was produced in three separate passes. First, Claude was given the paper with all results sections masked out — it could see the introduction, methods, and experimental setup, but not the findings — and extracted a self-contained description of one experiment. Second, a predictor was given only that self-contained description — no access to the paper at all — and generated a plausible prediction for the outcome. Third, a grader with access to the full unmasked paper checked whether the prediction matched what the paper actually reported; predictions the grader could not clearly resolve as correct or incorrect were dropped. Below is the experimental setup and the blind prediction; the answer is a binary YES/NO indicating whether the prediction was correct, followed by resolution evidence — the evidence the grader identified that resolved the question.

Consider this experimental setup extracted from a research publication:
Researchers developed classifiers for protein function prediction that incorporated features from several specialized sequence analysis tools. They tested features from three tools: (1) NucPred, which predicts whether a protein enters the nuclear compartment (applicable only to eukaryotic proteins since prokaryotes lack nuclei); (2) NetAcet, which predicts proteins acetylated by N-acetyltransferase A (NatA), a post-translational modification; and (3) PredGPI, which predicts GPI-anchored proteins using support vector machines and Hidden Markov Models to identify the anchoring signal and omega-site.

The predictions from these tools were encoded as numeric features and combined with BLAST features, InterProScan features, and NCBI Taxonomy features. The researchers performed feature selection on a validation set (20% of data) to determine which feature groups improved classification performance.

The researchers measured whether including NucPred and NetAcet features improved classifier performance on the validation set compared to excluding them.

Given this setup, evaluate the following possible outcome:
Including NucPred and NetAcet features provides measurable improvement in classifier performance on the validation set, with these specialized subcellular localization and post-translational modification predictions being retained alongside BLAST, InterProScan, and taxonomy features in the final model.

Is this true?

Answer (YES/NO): NO